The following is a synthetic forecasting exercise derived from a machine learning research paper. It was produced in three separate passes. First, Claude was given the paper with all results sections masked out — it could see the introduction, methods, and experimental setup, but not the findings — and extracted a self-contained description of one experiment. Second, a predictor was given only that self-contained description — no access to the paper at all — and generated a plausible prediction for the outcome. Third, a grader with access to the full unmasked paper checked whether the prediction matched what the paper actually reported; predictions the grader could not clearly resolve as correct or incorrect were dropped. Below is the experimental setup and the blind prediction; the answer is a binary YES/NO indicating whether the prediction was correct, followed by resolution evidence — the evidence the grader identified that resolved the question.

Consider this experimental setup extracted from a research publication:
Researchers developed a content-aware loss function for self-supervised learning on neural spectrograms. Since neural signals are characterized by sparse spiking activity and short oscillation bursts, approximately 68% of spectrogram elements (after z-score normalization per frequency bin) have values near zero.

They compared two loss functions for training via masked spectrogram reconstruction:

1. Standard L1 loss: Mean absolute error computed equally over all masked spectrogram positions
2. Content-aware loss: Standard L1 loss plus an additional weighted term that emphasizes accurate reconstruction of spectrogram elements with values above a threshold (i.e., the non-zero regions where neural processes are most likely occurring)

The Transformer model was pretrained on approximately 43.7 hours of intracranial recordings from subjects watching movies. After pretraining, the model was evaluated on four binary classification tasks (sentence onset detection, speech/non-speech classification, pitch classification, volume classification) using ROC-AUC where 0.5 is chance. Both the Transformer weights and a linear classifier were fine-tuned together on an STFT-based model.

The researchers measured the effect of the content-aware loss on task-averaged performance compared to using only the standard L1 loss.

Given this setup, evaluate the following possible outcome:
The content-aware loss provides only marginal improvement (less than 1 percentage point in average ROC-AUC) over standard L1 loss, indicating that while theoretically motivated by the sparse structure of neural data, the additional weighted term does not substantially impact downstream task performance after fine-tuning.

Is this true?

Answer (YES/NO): NO